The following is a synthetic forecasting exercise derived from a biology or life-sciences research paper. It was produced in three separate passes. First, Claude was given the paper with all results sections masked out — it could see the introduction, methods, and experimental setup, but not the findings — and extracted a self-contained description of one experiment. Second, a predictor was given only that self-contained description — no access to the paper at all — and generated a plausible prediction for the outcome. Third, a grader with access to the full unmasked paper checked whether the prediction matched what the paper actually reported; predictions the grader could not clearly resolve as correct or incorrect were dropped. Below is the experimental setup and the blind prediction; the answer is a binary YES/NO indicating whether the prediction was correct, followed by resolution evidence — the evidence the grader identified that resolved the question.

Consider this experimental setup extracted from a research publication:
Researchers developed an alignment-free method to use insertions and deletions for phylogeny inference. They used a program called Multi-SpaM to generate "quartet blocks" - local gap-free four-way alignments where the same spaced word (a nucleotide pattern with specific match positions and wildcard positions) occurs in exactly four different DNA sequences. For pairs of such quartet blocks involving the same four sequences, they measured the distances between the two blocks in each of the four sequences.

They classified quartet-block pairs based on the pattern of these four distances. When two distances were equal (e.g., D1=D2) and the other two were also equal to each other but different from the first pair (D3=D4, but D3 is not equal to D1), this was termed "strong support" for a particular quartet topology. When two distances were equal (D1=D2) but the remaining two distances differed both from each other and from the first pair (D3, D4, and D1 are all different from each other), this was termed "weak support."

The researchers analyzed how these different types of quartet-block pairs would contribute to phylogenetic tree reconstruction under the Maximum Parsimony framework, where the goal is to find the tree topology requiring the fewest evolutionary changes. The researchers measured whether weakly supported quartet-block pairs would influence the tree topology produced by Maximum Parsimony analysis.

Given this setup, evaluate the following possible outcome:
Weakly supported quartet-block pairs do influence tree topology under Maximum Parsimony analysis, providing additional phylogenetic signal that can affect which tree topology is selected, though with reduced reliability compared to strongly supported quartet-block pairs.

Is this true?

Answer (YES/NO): NO